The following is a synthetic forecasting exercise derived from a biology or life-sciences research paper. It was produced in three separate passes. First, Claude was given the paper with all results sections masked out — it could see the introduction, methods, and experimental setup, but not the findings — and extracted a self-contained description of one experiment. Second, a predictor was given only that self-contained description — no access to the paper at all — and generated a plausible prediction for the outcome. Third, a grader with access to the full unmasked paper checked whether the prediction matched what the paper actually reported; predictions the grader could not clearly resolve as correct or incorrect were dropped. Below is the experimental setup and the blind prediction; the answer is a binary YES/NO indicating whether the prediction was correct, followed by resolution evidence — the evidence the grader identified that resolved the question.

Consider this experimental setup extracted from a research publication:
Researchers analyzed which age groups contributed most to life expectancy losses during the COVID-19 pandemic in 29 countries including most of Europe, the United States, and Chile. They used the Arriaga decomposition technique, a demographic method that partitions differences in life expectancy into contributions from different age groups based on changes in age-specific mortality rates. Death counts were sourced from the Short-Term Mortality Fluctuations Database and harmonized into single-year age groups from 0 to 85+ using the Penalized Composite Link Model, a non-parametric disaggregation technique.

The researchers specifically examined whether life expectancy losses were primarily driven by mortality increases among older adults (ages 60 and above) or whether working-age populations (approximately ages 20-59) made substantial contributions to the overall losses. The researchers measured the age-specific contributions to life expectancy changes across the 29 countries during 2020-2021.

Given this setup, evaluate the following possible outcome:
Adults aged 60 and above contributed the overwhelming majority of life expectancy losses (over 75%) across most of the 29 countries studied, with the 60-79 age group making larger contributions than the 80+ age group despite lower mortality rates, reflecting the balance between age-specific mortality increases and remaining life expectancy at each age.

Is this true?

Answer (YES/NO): NO